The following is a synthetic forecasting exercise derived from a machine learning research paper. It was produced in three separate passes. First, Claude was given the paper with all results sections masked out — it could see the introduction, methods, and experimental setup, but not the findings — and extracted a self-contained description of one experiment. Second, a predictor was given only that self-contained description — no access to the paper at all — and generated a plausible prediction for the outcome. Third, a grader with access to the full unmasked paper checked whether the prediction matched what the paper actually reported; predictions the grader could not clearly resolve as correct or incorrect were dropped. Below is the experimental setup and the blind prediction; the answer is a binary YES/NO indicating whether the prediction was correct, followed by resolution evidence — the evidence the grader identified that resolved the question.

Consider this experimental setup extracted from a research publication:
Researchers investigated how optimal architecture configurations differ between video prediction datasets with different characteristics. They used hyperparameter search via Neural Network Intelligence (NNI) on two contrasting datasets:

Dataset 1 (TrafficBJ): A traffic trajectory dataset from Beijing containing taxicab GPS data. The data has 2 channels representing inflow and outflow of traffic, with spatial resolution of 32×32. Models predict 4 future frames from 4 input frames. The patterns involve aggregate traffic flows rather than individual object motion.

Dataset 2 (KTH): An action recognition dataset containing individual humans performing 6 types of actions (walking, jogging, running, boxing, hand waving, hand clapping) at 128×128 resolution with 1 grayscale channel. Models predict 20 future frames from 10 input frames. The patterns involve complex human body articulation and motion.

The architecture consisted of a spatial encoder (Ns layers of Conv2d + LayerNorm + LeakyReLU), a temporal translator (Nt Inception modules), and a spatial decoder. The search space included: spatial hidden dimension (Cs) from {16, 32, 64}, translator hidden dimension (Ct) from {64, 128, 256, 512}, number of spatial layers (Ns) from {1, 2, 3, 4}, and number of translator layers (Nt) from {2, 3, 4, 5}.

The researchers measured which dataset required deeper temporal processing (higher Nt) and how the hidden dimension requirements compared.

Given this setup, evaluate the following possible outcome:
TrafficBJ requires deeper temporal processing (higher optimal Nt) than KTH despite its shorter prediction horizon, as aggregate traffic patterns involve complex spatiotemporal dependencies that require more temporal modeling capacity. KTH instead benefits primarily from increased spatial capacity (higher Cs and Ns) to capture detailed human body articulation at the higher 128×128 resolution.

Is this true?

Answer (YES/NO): NO